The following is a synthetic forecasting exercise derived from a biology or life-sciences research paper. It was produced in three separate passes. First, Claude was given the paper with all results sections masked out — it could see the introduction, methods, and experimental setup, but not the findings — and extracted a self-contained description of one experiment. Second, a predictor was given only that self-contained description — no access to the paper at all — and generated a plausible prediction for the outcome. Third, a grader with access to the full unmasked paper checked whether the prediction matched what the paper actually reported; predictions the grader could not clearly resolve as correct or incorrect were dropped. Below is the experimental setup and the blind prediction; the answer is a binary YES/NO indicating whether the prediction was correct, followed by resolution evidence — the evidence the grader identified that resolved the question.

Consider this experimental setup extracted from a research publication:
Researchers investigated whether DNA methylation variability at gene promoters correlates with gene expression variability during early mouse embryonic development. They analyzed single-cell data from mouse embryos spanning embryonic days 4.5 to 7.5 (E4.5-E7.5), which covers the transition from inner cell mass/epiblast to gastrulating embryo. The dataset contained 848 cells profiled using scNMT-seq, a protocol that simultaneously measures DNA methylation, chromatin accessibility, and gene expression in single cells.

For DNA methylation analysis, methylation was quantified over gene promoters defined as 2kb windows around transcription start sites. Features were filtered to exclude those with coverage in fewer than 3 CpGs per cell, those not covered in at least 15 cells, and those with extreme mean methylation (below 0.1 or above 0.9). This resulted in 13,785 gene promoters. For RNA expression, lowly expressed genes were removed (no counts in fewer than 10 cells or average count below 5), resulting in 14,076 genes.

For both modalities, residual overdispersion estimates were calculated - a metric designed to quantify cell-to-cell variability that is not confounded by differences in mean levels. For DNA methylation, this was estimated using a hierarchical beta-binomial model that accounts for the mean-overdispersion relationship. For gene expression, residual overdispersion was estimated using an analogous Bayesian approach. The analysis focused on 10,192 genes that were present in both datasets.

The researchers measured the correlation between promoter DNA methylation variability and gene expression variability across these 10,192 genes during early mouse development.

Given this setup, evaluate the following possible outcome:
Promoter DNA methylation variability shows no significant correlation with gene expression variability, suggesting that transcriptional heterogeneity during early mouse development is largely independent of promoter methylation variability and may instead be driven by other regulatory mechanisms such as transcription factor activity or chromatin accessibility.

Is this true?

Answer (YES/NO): YES